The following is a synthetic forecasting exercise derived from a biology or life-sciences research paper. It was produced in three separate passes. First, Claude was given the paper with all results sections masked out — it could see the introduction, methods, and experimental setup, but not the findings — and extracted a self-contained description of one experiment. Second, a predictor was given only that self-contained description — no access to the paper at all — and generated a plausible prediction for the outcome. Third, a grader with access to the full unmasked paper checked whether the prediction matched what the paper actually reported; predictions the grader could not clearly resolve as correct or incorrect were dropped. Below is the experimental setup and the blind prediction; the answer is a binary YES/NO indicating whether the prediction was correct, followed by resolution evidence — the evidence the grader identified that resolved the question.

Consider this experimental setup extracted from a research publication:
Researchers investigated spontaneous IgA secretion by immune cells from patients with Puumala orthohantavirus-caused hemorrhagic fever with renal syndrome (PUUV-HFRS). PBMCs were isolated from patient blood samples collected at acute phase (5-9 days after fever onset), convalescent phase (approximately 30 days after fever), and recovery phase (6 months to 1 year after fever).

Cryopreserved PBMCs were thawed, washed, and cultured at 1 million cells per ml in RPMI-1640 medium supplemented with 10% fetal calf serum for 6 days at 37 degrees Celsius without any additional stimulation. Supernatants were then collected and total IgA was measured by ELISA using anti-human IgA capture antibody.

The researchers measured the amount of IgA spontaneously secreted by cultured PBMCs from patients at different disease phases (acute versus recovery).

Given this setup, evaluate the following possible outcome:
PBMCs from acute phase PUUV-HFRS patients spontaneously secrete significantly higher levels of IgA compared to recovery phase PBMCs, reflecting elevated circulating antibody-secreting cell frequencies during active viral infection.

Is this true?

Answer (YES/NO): YES